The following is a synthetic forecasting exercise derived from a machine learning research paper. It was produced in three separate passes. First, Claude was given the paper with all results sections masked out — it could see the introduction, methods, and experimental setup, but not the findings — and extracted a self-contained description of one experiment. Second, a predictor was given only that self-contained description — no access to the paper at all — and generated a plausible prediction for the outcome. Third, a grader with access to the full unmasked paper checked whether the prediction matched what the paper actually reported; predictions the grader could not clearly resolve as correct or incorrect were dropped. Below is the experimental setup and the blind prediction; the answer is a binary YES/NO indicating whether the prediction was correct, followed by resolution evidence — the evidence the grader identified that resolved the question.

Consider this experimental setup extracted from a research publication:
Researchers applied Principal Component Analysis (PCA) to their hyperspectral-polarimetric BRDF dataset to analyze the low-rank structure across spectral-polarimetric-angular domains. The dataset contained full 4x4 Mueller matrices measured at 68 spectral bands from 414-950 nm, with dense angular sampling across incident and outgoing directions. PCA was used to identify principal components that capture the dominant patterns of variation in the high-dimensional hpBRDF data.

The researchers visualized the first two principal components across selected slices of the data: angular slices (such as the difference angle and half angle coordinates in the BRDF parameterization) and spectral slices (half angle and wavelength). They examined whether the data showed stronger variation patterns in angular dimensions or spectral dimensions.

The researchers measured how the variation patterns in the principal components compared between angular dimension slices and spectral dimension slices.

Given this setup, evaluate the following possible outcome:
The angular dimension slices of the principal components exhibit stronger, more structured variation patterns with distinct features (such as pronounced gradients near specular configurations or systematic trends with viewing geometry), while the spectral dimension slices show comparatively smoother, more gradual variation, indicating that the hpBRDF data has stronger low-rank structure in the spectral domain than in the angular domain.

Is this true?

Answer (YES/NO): YES